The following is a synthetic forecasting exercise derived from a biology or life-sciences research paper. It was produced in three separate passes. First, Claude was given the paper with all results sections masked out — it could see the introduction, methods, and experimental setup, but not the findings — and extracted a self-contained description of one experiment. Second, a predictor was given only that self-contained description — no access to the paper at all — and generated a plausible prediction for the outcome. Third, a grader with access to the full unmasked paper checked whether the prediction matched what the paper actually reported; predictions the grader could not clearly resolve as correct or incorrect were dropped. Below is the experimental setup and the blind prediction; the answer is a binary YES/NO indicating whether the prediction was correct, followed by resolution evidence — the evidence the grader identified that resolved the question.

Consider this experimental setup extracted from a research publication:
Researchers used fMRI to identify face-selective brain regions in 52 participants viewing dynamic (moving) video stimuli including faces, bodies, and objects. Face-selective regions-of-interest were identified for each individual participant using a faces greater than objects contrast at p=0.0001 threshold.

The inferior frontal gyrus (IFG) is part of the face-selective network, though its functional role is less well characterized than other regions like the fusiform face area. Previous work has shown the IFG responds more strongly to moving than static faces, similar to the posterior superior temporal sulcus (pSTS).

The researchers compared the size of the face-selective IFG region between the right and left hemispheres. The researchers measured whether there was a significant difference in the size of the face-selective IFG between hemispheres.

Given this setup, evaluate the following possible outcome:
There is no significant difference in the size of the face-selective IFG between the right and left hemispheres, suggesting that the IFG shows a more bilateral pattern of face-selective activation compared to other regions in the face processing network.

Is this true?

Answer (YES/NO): NO